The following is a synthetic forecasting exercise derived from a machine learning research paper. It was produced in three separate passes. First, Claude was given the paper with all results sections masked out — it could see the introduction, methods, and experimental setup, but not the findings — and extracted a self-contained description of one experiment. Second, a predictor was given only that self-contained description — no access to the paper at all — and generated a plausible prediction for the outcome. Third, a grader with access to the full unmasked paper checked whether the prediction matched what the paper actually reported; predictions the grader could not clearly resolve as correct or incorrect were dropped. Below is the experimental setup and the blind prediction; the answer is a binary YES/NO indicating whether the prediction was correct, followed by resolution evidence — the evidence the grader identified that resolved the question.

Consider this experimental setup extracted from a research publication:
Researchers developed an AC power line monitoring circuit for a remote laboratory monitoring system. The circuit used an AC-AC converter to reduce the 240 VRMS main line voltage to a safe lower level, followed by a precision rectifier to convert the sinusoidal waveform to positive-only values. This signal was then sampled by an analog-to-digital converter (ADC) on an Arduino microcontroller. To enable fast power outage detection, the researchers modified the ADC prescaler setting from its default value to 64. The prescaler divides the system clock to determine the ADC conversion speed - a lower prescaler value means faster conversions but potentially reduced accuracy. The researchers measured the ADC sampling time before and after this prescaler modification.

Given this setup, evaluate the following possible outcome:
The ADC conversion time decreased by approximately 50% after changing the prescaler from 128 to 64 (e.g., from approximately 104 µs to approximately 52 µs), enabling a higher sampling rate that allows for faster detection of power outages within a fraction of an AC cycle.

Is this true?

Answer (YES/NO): NO